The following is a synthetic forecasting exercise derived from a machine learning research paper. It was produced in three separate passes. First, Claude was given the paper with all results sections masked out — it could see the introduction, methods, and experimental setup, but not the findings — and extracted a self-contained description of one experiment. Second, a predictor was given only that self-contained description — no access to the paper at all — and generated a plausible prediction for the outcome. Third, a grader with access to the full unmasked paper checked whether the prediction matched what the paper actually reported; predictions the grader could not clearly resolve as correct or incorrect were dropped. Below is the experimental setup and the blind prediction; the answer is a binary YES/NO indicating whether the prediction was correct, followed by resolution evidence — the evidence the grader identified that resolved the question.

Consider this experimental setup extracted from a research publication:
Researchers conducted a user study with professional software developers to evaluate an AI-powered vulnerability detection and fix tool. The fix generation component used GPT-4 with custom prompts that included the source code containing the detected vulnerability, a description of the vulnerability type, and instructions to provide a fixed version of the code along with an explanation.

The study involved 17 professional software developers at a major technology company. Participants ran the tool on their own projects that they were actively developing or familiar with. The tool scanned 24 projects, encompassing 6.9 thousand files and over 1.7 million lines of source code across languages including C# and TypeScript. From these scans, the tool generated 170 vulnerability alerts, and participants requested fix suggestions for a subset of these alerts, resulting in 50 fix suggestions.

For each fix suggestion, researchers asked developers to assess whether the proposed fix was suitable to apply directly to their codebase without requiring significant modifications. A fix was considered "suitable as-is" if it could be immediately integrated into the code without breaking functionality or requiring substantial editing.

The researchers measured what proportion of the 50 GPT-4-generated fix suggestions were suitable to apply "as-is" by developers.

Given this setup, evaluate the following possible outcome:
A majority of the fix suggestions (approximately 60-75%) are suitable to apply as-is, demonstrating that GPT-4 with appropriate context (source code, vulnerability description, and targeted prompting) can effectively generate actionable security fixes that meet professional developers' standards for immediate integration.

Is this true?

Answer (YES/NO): NO